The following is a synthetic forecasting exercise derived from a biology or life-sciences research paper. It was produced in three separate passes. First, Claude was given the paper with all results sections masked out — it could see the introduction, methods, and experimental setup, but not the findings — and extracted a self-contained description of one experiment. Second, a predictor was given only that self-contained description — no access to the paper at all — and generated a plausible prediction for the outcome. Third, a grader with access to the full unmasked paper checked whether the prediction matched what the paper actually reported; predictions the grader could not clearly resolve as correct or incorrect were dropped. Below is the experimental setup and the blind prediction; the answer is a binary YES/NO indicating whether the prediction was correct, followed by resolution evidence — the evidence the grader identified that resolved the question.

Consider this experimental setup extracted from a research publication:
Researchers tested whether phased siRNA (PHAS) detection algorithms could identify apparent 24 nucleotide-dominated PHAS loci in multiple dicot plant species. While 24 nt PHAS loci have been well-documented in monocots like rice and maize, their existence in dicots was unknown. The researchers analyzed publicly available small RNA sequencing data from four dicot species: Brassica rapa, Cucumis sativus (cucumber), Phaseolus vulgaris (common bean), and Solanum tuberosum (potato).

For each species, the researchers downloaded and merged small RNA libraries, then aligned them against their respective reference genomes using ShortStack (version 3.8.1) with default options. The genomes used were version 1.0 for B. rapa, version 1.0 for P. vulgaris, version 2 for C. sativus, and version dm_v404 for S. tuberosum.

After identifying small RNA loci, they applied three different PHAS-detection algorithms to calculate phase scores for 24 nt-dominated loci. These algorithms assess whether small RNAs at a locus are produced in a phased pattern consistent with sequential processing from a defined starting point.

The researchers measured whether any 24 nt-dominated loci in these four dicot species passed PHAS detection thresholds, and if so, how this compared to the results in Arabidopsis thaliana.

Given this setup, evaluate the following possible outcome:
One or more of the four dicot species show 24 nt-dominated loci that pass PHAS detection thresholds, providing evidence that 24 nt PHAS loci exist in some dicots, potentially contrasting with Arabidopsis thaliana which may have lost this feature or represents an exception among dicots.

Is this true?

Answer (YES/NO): NO